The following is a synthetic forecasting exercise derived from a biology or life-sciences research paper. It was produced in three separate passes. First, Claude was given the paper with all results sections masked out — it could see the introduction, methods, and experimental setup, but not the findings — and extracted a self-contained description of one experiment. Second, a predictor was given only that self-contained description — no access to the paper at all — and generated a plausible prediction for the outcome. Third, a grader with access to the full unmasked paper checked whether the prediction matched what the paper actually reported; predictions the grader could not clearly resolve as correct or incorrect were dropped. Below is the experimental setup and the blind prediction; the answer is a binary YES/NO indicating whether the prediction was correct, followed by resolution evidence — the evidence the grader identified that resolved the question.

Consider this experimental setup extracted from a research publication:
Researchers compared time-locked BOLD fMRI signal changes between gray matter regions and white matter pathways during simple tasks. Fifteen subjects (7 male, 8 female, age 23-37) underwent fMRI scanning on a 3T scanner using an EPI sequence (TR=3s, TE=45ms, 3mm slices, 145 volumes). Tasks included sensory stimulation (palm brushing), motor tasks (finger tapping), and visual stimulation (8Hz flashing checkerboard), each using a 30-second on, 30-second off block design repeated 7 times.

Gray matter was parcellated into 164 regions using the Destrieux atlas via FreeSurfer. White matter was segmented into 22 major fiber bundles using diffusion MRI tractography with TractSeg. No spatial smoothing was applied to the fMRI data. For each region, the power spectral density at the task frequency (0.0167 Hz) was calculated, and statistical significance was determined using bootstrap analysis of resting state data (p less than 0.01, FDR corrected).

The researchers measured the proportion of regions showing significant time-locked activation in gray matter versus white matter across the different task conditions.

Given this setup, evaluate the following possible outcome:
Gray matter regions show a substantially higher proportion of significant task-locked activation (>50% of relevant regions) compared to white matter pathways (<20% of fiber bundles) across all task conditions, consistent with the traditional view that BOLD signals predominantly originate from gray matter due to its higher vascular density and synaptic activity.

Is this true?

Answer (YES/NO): NO